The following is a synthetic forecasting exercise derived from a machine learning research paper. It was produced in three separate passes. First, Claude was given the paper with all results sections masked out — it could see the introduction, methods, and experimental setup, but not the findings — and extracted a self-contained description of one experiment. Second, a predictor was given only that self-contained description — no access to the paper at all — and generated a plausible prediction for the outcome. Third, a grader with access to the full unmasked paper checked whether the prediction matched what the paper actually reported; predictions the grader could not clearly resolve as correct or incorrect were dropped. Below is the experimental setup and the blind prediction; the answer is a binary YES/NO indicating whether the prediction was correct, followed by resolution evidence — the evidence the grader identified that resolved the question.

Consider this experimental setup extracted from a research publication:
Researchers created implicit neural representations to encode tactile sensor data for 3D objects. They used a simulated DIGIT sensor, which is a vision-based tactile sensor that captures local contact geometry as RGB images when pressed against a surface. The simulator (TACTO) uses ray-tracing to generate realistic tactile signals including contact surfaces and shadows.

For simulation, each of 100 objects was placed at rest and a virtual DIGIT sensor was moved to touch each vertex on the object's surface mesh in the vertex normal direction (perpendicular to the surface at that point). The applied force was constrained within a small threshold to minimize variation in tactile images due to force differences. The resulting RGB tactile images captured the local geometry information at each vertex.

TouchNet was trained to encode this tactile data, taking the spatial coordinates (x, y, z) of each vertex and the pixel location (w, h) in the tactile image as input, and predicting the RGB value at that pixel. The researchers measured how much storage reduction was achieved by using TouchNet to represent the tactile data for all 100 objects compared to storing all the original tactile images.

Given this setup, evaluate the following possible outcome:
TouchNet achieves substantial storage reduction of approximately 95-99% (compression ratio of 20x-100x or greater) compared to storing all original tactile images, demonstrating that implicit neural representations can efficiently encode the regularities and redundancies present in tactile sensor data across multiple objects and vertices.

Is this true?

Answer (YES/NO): NO